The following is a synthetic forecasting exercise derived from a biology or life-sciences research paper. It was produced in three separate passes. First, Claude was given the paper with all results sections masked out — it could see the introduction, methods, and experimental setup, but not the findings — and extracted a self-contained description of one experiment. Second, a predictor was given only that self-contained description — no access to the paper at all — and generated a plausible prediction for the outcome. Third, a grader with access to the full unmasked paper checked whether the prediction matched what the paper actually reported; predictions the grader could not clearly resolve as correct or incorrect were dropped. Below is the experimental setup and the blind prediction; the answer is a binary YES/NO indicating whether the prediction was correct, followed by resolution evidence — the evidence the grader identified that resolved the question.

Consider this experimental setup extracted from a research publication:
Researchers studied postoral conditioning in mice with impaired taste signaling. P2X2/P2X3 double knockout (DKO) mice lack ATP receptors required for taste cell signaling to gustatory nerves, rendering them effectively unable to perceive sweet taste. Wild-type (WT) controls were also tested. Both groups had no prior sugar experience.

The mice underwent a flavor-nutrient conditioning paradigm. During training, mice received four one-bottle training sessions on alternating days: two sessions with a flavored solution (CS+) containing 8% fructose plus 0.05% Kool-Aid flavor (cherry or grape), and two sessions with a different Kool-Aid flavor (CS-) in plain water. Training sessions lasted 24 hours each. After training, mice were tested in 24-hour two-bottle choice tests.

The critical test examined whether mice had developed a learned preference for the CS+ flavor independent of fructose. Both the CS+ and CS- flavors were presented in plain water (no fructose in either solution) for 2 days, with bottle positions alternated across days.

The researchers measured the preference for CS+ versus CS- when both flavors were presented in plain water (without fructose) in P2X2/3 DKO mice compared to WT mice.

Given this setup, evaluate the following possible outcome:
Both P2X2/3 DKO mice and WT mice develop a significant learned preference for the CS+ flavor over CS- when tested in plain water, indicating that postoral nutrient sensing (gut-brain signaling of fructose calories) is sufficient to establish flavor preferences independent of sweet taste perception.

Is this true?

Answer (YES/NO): YES